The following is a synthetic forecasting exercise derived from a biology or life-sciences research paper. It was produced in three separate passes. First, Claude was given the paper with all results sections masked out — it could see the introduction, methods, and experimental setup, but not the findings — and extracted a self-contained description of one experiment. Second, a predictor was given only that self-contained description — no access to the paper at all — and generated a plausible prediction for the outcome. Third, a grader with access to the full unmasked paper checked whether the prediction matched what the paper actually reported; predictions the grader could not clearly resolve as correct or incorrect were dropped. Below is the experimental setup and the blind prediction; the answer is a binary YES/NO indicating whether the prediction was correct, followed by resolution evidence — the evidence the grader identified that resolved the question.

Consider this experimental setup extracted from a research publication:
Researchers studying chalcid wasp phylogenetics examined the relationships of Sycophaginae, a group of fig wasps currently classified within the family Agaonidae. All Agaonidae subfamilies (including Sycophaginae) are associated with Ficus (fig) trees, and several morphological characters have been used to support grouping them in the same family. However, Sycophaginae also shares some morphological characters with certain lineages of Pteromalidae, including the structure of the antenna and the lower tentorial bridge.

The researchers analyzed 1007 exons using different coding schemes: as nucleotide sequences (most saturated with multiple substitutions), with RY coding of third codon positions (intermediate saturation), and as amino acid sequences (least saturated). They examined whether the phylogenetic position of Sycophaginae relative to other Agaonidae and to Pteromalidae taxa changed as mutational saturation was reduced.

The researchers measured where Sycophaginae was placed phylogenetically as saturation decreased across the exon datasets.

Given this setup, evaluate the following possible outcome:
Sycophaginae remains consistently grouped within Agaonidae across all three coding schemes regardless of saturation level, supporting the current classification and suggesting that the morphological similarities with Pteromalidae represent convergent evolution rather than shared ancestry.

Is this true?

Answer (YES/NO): NO